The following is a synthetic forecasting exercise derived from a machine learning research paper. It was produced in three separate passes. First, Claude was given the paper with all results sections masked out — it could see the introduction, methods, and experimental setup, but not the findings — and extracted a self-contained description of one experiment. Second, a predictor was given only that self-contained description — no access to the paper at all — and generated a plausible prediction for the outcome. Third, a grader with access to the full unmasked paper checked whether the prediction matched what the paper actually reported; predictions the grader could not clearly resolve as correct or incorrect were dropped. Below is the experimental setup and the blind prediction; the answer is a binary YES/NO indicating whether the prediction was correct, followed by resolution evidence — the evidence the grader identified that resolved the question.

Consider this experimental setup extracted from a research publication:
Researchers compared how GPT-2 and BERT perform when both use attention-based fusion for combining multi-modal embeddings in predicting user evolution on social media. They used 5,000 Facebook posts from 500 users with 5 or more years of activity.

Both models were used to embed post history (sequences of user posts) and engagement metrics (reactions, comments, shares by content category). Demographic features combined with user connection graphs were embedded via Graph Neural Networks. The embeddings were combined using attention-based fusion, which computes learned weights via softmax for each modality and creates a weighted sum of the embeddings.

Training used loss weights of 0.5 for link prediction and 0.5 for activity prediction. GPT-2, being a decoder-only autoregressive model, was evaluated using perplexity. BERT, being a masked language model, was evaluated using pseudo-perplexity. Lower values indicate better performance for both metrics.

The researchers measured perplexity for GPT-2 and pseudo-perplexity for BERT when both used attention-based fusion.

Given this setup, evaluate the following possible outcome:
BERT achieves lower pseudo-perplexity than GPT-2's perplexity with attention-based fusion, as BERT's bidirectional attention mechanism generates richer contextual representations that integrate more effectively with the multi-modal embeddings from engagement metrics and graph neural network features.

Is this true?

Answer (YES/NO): NO